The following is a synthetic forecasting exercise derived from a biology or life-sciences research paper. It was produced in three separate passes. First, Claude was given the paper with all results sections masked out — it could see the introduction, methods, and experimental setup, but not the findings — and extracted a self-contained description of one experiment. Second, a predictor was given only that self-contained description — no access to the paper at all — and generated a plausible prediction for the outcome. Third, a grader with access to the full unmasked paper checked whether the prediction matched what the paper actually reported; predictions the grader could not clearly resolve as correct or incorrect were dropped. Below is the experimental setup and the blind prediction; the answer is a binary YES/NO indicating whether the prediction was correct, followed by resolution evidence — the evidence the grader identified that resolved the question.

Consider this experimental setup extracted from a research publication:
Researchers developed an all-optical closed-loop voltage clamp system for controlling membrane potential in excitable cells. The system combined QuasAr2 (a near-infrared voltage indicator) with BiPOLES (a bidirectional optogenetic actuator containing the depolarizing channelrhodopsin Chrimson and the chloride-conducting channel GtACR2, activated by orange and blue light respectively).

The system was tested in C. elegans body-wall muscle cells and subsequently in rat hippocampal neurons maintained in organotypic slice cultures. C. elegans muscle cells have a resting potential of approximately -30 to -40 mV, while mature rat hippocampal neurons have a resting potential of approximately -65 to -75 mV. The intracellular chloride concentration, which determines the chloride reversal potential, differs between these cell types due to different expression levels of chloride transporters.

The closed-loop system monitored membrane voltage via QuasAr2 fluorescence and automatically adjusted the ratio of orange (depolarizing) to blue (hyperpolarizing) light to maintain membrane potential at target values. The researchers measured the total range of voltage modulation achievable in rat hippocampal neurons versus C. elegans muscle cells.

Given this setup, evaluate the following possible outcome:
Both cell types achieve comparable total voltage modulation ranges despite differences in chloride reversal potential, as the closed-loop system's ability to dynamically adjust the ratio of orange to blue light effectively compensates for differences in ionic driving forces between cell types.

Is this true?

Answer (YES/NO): NO